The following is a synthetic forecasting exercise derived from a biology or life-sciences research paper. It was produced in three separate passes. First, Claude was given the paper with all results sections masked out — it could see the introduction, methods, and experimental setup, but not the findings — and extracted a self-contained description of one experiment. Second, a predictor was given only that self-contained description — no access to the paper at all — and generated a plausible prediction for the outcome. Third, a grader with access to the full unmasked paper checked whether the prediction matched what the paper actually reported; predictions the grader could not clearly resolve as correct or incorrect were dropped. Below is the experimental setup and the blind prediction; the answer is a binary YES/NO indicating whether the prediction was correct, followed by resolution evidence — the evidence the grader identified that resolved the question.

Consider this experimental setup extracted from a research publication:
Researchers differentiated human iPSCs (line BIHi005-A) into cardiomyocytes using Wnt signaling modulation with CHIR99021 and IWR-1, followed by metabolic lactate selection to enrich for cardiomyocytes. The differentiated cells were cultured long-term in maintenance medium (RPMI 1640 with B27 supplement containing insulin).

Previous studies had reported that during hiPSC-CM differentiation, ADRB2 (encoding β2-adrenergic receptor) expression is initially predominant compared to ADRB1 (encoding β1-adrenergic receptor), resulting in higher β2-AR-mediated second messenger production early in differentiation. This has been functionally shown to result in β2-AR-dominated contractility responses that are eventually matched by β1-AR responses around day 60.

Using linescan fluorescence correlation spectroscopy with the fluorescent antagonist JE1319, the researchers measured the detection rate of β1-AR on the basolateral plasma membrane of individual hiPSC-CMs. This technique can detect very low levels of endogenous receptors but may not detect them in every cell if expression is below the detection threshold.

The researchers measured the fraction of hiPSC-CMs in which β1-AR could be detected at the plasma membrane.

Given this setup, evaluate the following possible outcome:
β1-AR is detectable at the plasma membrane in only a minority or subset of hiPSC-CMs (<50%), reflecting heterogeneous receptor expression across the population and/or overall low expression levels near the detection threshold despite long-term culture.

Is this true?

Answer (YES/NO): NO